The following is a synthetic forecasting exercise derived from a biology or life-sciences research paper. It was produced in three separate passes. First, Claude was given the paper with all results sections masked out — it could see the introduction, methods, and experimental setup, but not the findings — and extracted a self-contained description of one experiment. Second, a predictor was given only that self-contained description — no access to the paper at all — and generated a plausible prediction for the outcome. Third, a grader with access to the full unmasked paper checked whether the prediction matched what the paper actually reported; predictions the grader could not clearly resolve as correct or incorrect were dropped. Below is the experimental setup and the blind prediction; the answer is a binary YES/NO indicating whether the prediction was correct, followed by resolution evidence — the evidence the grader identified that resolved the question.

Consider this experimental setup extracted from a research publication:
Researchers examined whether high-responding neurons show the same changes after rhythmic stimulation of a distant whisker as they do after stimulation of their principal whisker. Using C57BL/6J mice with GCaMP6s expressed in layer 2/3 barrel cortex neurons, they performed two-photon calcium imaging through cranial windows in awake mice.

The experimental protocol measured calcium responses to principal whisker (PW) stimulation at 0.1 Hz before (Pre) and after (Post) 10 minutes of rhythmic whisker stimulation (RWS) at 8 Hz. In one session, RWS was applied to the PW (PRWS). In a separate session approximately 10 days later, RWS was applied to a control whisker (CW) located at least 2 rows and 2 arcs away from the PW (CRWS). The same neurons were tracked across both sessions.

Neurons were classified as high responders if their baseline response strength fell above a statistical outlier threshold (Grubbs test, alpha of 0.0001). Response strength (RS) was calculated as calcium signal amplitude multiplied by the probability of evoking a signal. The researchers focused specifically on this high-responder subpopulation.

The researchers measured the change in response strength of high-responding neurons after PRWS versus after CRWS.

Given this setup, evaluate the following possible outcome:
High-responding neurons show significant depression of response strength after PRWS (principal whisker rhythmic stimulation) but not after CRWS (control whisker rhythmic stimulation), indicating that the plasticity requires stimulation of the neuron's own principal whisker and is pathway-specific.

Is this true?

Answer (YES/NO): NO